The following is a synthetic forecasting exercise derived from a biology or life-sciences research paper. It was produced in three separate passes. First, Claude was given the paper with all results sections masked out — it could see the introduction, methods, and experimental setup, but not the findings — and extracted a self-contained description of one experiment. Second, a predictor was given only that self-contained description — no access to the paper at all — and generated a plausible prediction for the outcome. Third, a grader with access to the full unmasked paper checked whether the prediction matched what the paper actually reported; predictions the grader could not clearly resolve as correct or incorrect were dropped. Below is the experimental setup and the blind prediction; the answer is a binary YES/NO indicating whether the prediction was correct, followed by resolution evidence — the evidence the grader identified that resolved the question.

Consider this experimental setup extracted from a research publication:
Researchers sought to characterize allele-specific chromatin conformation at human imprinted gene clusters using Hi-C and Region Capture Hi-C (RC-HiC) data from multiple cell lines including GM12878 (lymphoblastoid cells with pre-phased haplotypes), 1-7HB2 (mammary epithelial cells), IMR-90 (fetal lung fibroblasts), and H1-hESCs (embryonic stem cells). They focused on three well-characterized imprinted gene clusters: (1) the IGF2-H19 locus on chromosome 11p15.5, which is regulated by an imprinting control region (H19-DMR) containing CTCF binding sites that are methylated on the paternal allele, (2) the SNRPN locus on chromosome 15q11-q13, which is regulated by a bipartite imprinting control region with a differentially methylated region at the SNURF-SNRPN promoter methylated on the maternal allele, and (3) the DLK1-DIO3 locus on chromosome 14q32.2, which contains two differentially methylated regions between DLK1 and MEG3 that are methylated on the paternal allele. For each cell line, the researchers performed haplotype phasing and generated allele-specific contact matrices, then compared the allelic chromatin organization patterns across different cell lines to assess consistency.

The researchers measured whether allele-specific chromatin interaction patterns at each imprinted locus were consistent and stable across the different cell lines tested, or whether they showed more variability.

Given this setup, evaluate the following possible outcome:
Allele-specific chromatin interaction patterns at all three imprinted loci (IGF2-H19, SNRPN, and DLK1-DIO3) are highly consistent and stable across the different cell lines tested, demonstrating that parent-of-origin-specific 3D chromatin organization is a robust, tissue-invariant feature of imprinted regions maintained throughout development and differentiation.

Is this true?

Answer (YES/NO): NO